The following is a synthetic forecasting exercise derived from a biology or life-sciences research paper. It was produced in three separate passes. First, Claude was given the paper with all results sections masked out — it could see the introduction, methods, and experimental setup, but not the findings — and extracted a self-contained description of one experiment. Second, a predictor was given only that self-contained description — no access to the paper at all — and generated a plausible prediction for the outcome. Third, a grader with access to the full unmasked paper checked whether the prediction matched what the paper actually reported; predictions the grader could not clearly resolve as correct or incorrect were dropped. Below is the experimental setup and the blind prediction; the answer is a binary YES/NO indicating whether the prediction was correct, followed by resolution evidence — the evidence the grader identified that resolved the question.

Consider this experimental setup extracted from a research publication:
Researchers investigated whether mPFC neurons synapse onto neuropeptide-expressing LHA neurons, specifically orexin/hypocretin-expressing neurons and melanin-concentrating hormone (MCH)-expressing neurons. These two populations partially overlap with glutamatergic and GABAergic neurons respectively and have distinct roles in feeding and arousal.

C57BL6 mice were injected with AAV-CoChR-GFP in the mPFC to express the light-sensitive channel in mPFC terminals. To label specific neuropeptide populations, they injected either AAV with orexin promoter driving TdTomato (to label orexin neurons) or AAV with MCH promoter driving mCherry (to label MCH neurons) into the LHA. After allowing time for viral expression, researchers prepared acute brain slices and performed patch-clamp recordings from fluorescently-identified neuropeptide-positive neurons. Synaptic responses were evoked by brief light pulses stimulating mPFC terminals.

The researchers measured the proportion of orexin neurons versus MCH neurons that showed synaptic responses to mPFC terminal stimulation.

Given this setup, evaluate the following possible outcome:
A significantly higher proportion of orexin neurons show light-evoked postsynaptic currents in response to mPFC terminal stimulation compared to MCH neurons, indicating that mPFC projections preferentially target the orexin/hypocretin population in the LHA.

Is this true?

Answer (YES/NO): NO